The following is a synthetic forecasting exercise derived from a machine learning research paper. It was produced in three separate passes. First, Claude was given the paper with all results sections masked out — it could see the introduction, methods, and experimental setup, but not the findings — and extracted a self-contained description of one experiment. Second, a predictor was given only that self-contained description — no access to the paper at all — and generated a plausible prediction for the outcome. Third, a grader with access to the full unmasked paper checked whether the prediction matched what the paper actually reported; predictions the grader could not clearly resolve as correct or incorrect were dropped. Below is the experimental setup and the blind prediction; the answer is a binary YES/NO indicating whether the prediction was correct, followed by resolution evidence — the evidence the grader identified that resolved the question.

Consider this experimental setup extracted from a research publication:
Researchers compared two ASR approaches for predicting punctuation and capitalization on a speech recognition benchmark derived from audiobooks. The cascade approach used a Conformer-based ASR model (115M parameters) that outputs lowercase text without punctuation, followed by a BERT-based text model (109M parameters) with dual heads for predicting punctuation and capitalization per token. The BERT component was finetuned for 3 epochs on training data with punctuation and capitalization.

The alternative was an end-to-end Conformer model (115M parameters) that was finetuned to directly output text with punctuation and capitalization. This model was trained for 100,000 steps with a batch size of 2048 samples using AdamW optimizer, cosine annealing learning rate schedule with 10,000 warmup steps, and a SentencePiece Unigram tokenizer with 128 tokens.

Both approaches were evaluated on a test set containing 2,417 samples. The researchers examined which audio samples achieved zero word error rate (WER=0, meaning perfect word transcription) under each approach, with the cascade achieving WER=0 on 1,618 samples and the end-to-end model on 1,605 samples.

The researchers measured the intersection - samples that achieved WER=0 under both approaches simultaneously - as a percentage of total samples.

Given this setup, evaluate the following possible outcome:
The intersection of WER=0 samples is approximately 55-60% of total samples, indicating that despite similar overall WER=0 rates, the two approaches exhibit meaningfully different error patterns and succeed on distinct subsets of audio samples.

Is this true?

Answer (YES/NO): NO